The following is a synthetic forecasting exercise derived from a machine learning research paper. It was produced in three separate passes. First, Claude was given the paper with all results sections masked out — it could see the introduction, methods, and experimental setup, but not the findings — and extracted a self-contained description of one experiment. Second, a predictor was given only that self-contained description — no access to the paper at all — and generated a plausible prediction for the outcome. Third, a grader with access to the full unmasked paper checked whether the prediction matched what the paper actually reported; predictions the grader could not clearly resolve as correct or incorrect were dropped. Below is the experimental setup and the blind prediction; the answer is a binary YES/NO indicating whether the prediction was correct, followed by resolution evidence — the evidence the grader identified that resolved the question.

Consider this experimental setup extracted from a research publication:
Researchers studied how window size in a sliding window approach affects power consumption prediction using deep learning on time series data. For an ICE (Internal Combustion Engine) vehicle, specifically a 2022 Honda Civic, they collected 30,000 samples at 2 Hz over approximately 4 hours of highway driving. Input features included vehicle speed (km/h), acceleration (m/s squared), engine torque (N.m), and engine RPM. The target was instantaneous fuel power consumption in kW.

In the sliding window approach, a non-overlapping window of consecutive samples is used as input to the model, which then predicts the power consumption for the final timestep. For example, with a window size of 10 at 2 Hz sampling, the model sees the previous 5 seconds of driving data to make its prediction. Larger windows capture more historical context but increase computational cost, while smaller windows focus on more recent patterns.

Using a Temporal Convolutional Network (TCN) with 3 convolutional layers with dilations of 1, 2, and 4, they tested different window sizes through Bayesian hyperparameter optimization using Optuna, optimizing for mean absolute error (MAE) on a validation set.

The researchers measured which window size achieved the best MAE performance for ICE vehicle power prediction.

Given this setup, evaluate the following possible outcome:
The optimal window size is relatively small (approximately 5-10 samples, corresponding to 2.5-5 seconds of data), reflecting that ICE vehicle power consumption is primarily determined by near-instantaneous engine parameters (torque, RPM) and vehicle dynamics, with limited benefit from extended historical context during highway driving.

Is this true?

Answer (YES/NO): YES